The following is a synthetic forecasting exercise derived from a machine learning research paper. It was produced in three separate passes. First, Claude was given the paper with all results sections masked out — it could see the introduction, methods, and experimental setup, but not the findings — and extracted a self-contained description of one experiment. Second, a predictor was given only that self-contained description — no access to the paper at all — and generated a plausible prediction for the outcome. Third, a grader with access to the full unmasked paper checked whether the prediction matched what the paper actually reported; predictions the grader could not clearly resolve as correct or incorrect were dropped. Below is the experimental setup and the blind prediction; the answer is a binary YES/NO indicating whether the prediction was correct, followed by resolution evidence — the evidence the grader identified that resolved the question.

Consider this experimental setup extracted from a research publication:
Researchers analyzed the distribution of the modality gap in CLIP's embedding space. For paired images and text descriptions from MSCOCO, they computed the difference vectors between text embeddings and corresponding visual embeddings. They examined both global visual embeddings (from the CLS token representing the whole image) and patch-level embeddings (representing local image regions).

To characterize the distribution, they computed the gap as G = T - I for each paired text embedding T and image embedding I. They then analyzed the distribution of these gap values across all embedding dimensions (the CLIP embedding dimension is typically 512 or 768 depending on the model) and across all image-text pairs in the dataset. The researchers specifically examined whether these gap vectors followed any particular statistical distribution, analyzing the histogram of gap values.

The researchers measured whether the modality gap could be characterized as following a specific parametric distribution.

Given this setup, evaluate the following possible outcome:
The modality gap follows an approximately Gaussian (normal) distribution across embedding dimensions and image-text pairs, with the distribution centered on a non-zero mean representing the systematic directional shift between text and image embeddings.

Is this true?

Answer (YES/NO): NO